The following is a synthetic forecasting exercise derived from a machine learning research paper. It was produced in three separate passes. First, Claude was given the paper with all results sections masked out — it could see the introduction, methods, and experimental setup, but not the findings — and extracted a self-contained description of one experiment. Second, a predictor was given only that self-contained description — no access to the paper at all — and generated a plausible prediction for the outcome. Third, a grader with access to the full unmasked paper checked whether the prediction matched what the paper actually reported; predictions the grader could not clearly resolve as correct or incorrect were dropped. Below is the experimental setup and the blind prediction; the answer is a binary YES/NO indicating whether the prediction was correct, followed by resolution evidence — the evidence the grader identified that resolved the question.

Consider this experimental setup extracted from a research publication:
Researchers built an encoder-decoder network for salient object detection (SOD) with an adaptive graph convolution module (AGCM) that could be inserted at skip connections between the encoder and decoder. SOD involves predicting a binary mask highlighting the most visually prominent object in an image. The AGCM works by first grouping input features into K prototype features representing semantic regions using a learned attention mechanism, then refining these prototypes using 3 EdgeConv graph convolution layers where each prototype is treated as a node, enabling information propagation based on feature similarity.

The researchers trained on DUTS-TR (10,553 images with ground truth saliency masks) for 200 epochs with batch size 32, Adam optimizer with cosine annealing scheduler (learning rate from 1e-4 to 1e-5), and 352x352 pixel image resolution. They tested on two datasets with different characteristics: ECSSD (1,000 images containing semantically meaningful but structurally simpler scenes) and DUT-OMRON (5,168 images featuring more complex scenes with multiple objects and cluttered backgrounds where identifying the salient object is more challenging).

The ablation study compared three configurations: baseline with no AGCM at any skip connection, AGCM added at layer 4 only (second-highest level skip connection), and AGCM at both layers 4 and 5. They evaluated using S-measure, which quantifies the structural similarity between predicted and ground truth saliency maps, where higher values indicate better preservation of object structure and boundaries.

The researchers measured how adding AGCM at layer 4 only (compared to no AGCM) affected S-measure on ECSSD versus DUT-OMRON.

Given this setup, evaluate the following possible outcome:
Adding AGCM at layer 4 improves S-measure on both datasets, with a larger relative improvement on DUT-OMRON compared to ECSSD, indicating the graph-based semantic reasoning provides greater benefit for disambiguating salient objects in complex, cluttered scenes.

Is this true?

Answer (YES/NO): NO